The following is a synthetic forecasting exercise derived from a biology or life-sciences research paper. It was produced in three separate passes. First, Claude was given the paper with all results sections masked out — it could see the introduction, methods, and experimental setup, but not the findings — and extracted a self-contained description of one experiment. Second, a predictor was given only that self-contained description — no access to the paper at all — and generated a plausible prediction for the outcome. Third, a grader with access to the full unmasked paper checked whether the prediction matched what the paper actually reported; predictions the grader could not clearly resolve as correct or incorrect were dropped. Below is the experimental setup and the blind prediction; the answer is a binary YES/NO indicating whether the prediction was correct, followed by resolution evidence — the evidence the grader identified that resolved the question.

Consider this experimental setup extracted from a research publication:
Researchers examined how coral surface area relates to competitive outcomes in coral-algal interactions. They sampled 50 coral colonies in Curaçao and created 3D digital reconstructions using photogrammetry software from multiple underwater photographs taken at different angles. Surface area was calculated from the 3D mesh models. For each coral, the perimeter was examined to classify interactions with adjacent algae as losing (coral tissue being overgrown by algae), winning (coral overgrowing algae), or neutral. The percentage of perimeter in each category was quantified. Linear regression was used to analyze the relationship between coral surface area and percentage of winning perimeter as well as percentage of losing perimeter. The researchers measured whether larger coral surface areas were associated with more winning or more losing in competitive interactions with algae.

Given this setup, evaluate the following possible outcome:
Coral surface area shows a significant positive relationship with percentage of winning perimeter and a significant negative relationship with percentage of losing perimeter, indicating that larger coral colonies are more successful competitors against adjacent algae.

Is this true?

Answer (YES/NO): YES